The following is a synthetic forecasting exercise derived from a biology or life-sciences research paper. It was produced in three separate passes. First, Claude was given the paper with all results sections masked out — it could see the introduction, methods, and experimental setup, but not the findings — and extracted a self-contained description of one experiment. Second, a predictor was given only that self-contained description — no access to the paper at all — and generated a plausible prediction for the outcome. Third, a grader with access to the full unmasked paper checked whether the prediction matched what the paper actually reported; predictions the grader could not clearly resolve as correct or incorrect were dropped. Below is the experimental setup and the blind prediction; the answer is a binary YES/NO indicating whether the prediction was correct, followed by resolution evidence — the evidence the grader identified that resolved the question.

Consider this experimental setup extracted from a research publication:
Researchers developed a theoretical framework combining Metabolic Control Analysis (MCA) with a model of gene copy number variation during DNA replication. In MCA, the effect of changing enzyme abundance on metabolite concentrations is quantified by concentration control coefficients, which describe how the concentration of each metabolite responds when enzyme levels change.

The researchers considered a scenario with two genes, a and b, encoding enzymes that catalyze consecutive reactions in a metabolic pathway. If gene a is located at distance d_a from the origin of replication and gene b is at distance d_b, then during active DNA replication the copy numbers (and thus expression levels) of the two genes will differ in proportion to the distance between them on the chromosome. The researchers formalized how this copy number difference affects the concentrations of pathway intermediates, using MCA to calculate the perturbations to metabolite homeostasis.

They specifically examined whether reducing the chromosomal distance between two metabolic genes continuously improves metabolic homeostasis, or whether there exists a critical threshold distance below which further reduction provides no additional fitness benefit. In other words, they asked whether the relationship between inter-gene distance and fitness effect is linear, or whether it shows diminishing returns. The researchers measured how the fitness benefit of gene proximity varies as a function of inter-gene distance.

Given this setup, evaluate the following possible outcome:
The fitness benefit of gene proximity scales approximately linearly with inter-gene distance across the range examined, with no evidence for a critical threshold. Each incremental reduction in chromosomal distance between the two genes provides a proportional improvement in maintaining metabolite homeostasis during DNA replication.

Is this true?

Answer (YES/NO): NO